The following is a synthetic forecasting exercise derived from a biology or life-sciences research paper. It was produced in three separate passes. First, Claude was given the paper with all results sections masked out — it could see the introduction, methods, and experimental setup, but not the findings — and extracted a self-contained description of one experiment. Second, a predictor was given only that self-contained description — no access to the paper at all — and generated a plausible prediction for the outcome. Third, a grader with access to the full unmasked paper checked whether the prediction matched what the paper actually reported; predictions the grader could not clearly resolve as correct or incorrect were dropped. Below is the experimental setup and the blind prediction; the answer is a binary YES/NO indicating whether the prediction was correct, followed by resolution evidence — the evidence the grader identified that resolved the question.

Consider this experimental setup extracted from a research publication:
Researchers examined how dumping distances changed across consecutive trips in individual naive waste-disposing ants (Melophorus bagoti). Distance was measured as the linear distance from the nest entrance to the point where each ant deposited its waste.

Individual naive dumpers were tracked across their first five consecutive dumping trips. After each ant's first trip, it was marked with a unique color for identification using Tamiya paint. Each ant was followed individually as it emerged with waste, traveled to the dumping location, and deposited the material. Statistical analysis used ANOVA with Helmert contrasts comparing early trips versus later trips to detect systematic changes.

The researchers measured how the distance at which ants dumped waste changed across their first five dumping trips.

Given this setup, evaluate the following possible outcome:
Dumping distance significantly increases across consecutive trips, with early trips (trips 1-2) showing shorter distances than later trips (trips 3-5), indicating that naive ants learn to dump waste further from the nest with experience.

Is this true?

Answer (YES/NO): YES